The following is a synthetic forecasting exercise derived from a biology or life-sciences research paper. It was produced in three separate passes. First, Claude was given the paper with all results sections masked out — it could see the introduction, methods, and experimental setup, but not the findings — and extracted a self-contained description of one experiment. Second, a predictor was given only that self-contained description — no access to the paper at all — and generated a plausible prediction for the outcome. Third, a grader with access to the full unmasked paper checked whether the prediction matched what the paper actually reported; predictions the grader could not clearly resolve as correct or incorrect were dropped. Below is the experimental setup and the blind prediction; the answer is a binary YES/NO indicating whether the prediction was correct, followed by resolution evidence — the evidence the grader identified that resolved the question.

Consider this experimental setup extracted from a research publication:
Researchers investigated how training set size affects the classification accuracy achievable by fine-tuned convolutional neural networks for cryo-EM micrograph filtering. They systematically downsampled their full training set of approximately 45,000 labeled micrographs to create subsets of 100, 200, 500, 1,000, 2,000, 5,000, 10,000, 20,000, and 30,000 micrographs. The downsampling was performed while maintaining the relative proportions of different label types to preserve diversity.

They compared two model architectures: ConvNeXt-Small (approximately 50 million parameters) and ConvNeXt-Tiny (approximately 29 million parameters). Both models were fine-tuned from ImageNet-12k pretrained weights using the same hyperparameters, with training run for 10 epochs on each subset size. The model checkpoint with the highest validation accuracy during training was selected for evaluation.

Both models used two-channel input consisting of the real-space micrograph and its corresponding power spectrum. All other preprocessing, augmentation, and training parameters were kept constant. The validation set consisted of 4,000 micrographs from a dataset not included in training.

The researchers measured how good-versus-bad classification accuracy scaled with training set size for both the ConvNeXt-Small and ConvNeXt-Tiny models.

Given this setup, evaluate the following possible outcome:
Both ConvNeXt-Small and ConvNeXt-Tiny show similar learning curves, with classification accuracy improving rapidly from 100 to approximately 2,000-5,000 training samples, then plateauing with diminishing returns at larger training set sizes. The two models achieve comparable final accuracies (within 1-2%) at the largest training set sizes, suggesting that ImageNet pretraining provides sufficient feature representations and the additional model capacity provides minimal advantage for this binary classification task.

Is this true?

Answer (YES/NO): NO